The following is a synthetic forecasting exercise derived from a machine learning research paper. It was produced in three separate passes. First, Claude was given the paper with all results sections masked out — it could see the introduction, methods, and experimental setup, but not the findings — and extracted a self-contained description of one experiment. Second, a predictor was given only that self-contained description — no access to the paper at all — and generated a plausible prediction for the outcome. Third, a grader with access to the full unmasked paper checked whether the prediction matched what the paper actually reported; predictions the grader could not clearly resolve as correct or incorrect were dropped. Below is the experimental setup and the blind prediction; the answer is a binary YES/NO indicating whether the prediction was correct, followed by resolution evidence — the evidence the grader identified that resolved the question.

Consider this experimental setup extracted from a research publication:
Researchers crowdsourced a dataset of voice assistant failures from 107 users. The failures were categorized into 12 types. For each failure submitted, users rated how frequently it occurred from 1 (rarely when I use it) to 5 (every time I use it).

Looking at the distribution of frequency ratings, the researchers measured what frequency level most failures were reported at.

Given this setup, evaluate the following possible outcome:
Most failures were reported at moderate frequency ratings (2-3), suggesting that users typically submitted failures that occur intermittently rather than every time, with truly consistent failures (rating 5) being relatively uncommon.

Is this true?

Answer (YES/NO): NO